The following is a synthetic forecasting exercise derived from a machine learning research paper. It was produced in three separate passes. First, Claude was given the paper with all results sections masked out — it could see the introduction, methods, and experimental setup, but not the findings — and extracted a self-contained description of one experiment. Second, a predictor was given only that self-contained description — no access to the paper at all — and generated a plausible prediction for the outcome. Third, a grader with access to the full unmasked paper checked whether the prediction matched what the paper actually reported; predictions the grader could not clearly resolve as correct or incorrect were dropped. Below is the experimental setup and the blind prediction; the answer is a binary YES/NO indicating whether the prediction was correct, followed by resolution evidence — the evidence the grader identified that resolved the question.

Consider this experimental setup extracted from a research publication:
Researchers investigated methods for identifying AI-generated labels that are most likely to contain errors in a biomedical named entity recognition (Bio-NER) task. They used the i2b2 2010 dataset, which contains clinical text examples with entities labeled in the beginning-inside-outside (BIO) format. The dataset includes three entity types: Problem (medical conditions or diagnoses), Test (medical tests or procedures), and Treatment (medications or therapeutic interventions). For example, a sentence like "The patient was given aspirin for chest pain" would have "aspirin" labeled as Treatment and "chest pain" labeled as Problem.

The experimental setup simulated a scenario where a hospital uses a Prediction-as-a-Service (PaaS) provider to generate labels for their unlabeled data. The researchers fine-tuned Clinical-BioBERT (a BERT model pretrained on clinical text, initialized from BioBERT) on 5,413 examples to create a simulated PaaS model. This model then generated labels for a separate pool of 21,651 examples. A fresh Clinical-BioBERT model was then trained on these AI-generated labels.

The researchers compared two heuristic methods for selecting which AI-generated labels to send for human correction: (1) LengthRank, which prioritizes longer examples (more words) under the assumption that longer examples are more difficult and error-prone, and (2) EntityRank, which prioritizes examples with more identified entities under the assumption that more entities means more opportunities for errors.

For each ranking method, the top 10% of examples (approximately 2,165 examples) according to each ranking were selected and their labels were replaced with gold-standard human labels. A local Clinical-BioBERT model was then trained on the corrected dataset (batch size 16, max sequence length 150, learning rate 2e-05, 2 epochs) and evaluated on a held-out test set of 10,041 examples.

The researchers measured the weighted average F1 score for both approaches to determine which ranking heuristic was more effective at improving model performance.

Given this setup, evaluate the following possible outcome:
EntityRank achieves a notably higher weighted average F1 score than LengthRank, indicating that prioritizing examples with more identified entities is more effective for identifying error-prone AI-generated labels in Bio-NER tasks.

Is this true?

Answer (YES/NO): NO